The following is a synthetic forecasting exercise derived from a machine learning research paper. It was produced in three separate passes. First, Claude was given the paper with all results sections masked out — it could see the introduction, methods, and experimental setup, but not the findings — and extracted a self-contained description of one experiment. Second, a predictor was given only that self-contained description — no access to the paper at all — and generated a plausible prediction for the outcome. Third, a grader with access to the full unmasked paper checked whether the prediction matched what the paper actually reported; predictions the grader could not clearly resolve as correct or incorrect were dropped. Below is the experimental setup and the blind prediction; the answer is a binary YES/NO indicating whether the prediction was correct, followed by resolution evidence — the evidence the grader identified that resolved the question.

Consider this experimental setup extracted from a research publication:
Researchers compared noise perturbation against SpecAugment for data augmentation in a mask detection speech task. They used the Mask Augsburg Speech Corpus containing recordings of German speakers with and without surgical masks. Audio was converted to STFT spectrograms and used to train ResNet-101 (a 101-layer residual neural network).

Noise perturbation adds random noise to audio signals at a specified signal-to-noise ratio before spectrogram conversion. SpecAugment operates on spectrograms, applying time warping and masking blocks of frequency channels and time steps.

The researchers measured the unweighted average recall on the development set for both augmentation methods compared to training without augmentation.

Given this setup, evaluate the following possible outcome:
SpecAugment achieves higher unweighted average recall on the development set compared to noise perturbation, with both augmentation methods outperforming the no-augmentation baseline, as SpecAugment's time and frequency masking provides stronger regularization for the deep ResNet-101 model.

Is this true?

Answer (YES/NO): NO